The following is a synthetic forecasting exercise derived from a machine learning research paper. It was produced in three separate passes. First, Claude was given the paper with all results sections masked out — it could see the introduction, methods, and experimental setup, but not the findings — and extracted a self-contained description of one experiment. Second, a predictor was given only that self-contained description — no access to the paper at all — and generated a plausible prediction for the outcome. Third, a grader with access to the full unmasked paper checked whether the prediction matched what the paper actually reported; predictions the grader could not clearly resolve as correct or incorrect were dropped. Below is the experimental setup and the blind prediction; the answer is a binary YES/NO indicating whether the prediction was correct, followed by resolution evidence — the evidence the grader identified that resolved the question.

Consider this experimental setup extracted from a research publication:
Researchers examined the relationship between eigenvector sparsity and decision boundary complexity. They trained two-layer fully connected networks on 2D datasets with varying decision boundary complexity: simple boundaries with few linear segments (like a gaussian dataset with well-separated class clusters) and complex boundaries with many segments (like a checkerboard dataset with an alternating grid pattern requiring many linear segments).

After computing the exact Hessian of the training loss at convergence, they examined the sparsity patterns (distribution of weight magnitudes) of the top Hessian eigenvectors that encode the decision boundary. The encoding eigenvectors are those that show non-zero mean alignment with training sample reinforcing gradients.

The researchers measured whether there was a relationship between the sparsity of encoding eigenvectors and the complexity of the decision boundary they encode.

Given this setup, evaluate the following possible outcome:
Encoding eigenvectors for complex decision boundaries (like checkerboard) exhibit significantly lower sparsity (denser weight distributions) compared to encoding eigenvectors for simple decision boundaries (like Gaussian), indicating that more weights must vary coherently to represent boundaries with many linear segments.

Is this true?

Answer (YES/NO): YES